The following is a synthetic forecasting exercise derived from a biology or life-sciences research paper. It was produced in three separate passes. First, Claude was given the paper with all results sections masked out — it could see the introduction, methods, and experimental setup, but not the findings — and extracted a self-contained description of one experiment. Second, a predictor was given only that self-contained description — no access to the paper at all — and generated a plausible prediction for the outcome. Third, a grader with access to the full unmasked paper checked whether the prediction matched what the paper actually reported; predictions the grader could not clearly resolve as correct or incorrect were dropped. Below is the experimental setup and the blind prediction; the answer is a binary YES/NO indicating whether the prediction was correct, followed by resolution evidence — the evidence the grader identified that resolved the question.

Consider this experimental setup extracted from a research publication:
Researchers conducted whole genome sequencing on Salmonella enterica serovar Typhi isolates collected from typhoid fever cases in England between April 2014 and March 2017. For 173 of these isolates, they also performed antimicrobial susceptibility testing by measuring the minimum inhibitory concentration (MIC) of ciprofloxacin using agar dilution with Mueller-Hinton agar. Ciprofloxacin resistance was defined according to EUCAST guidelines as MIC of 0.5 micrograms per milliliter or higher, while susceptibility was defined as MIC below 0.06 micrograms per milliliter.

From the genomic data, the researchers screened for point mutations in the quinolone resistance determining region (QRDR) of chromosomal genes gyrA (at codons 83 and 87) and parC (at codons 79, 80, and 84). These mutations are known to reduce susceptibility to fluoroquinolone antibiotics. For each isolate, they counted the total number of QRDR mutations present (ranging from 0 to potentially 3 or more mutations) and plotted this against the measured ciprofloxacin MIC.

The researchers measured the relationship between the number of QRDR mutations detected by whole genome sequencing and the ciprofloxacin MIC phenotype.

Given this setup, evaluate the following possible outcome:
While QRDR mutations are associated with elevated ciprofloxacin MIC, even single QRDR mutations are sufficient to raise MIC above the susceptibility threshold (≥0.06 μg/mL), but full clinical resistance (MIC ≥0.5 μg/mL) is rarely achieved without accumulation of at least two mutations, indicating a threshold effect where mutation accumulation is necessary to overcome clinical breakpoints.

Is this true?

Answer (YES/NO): NO